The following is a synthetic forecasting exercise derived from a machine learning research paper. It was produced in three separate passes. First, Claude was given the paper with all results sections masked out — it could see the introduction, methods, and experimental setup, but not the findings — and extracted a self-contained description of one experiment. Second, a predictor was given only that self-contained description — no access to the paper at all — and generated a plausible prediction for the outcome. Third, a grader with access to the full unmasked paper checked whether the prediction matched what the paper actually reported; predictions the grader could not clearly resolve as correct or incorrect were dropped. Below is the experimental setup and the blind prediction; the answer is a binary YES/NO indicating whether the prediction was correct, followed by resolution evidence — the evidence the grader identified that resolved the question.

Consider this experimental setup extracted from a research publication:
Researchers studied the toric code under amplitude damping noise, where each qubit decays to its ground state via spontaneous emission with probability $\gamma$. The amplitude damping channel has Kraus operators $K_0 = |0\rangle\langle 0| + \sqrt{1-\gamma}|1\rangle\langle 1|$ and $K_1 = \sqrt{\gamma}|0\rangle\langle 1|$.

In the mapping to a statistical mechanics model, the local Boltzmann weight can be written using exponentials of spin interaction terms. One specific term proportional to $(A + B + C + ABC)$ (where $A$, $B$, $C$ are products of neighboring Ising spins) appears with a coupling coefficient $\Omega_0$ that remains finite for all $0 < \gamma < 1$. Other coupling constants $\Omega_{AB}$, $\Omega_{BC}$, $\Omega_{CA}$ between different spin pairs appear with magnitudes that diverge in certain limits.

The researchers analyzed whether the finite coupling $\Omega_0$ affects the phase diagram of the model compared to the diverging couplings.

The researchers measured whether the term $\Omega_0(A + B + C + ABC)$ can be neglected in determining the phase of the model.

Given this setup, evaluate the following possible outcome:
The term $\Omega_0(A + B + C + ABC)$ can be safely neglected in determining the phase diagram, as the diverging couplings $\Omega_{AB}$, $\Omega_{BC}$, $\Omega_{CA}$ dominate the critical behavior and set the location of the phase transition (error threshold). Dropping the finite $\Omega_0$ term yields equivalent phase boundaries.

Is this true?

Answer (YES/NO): YES